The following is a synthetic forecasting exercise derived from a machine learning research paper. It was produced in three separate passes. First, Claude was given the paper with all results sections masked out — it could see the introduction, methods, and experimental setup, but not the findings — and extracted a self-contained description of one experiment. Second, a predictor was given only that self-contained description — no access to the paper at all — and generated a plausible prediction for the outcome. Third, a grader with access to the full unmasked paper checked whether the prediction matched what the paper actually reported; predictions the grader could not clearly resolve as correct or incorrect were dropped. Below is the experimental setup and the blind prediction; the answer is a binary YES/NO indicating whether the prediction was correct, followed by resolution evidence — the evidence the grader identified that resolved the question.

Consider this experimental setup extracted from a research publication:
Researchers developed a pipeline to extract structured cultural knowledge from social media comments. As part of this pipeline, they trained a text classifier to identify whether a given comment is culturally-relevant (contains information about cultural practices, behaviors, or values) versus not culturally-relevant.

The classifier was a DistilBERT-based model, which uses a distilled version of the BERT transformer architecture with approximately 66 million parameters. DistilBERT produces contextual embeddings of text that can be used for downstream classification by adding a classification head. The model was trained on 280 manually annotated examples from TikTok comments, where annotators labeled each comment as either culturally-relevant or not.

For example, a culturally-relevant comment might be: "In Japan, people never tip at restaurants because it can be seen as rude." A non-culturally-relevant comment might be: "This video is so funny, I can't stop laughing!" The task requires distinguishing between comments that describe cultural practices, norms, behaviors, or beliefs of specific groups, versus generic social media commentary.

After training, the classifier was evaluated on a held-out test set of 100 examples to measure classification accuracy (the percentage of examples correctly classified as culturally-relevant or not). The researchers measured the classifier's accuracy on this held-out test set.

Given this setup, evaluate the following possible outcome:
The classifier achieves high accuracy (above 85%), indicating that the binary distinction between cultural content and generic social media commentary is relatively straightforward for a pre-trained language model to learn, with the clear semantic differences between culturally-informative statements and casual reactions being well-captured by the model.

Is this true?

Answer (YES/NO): NO